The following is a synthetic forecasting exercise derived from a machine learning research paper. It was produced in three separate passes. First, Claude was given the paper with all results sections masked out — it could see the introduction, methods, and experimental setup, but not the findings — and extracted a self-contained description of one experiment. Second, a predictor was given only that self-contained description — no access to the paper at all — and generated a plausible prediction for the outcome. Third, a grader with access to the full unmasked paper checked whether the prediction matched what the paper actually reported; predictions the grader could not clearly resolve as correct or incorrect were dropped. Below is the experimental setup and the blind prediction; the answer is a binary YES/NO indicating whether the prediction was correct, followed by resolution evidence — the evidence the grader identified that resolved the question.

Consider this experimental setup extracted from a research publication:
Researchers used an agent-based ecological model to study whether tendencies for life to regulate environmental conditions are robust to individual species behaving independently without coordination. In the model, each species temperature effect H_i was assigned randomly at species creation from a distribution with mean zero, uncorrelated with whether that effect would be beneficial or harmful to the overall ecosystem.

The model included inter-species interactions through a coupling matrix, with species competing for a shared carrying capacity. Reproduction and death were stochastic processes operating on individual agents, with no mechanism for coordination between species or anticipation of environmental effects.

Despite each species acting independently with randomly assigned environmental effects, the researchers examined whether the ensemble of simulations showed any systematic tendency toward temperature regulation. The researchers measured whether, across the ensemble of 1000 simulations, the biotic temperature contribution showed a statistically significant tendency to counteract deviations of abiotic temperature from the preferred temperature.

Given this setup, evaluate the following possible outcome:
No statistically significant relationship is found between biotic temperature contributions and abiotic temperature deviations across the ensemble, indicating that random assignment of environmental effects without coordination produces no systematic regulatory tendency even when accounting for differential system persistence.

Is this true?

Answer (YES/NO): NO